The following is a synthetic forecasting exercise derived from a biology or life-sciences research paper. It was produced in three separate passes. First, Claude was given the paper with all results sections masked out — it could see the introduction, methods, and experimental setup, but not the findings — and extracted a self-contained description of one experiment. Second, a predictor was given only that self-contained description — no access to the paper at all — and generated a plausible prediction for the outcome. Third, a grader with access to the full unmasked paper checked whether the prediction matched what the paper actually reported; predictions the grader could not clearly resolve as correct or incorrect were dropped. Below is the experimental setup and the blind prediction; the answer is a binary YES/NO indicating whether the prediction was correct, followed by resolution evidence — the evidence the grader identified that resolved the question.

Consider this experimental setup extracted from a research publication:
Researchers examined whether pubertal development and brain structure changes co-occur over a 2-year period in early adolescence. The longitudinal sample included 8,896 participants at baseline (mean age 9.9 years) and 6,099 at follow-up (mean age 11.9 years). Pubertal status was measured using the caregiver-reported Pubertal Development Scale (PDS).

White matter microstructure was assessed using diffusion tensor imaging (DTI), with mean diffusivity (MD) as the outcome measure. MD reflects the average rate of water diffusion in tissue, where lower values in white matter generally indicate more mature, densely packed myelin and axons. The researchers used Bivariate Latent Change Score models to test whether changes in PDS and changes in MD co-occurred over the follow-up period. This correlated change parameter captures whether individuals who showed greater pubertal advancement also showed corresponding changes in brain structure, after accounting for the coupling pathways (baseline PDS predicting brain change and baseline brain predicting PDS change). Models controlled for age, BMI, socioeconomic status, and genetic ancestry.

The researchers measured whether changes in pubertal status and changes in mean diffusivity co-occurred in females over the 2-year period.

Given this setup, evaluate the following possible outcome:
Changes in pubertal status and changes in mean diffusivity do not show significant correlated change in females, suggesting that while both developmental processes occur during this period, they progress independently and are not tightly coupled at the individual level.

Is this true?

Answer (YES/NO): YES